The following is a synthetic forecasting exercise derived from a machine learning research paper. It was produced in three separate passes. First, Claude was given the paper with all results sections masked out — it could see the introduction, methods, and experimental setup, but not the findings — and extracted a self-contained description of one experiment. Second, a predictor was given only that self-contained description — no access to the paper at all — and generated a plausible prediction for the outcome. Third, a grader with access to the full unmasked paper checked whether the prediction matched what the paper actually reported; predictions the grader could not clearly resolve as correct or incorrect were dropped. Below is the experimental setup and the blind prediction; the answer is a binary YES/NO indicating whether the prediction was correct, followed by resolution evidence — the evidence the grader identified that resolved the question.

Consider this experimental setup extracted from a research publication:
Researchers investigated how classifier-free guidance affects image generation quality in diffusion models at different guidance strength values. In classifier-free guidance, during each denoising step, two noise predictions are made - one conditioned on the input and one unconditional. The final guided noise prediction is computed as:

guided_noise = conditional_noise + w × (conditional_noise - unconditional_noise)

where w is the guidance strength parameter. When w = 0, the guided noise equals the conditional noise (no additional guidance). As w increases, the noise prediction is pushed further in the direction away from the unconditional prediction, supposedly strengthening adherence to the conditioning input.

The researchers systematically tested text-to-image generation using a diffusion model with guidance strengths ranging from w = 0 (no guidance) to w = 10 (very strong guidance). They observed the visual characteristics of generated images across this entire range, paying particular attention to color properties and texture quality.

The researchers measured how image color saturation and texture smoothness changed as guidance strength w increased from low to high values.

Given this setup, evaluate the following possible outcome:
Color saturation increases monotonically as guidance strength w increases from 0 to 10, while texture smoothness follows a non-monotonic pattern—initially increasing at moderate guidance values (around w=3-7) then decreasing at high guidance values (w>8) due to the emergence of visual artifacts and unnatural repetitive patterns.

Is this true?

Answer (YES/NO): NO